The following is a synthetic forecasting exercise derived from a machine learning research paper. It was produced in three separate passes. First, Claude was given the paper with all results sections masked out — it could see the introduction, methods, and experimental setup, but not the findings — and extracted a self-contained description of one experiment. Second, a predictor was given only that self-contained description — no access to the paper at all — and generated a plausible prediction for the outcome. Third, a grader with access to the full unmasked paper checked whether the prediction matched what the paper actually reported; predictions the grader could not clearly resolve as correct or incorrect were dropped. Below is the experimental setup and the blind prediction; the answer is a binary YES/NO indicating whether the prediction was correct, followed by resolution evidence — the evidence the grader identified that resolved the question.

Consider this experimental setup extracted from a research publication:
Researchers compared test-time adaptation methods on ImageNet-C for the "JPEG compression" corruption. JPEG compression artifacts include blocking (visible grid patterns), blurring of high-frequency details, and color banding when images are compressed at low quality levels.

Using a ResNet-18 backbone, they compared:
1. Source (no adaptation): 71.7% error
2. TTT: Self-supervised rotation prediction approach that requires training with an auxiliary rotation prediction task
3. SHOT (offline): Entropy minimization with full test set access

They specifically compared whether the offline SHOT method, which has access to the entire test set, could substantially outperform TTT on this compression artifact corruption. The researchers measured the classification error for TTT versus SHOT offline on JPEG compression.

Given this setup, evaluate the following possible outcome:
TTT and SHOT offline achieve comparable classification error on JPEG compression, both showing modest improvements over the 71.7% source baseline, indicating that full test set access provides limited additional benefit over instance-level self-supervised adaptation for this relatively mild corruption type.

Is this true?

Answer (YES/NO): NO